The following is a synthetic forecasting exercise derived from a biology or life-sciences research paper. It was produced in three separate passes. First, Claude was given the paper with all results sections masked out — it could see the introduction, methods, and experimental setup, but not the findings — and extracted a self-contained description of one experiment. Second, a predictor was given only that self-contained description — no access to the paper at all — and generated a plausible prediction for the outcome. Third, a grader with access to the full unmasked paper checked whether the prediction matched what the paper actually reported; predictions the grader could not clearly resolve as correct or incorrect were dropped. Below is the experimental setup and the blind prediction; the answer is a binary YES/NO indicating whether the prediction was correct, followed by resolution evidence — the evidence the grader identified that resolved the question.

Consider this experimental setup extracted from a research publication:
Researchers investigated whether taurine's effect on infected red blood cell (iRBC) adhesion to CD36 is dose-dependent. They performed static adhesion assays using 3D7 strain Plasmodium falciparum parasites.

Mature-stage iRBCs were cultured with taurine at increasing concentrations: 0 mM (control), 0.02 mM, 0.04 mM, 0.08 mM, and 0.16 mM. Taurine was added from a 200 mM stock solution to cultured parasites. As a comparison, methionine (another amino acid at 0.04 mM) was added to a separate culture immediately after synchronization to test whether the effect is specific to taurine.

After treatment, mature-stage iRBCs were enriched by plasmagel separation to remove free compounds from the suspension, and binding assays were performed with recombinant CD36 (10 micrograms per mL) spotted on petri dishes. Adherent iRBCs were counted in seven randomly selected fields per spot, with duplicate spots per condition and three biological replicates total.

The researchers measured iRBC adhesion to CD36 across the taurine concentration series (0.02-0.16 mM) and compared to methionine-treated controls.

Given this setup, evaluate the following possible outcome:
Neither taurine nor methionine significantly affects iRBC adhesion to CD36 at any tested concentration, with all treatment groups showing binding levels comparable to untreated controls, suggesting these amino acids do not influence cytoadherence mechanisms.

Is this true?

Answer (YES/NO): NO